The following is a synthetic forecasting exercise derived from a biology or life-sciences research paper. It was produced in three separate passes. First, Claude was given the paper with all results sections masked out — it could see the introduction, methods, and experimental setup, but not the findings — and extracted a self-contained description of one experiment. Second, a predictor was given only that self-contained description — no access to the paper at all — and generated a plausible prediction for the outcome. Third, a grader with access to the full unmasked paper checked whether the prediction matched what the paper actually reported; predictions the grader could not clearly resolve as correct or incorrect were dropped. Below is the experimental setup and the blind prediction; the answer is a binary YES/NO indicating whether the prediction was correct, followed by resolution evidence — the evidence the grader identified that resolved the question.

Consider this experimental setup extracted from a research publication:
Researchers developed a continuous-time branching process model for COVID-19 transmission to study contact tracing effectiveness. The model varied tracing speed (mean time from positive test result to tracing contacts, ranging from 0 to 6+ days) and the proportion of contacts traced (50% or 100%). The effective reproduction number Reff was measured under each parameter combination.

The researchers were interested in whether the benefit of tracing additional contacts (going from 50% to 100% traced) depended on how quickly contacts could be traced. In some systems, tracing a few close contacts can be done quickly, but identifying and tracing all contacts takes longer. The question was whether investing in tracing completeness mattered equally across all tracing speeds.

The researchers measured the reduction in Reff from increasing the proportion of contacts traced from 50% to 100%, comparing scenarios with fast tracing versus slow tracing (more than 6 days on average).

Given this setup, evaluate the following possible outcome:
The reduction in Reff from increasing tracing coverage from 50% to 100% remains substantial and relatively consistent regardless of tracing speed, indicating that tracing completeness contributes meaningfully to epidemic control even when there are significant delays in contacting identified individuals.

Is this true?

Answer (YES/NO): NO